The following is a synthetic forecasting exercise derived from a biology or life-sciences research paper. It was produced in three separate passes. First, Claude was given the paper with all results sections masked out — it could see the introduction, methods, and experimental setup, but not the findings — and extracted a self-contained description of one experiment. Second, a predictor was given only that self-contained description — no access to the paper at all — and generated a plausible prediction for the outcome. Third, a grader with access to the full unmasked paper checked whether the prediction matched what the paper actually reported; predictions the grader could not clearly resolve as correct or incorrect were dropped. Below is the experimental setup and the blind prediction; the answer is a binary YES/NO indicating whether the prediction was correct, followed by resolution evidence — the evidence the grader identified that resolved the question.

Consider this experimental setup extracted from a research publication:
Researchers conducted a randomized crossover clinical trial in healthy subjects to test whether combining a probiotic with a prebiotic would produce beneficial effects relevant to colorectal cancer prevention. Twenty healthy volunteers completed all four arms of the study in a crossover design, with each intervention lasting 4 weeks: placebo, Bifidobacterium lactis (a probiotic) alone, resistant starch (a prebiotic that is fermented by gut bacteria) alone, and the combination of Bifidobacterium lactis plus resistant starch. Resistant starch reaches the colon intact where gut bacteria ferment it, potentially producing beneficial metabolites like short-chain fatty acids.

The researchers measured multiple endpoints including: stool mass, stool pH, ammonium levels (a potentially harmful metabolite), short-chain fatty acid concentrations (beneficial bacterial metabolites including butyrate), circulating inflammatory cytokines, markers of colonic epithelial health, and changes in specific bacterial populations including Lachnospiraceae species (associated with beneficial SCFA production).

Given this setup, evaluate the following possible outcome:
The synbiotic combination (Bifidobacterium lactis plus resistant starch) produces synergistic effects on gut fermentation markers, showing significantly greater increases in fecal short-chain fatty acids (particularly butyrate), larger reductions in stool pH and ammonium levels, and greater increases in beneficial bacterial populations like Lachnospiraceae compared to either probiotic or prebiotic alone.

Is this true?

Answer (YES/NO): NO